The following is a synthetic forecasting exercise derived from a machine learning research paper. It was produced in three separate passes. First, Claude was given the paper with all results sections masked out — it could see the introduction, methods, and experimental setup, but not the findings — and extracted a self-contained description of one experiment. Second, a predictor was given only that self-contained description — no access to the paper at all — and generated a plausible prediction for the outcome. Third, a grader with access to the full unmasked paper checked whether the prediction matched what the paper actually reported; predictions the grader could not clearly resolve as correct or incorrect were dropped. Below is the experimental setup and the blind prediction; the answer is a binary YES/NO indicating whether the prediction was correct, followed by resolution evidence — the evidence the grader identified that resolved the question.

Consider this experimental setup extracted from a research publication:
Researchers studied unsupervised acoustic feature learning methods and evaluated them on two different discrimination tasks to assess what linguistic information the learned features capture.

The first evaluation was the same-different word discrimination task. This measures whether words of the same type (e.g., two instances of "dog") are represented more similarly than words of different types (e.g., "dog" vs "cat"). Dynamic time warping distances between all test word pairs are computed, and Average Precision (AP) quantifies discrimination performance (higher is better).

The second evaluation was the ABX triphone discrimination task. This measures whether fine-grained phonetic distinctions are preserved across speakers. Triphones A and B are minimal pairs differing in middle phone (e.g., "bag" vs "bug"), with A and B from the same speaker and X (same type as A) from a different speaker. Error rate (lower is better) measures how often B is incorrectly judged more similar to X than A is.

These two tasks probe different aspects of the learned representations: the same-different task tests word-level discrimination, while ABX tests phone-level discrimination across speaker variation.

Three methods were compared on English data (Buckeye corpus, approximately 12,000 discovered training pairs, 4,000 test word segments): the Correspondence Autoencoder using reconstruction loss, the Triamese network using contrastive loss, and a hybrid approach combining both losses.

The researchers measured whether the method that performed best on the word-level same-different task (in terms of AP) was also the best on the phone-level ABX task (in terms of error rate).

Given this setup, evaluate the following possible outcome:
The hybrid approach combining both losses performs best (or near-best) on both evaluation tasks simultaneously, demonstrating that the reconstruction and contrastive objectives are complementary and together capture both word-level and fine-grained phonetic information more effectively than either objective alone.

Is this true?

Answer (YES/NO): YES